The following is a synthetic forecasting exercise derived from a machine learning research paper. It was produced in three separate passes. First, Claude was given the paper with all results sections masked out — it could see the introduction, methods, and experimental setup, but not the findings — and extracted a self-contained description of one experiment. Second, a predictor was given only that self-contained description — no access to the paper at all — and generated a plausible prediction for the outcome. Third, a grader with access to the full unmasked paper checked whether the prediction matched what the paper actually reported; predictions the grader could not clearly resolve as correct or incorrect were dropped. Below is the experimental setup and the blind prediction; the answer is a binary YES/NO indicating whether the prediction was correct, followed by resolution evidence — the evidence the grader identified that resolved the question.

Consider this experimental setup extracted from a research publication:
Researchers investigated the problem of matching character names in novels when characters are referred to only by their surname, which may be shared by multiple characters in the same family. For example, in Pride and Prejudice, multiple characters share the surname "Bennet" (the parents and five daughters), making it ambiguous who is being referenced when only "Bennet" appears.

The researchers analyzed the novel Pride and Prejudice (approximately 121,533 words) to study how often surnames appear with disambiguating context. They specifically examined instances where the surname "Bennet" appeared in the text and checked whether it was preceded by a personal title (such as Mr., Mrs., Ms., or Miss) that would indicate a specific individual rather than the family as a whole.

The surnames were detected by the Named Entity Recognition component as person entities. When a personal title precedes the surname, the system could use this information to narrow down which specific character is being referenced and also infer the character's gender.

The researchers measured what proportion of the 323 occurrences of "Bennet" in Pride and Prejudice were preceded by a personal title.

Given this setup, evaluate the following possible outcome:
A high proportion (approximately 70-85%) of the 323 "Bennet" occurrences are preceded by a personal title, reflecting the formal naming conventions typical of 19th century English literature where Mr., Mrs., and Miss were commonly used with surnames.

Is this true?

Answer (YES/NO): NO